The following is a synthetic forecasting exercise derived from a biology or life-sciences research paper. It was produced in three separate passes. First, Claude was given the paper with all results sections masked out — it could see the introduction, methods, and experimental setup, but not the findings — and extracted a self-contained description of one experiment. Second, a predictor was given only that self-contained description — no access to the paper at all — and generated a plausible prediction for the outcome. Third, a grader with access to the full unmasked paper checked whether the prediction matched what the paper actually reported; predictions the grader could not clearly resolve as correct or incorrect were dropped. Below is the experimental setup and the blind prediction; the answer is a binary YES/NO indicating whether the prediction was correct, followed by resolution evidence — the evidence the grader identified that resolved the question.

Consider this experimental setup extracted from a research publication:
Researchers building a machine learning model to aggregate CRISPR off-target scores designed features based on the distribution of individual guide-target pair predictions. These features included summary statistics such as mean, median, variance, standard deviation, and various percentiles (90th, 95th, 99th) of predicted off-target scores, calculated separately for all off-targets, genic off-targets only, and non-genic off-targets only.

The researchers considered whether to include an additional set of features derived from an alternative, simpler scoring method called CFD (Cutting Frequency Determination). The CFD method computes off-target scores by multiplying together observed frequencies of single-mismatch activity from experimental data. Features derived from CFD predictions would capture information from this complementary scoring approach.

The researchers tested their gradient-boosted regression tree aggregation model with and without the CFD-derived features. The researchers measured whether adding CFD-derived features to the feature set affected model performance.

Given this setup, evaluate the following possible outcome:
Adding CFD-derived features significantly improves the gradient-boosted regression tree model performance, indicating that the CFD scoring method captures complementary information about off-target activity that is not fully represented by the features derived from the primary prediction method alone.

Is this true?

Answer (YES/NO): YES